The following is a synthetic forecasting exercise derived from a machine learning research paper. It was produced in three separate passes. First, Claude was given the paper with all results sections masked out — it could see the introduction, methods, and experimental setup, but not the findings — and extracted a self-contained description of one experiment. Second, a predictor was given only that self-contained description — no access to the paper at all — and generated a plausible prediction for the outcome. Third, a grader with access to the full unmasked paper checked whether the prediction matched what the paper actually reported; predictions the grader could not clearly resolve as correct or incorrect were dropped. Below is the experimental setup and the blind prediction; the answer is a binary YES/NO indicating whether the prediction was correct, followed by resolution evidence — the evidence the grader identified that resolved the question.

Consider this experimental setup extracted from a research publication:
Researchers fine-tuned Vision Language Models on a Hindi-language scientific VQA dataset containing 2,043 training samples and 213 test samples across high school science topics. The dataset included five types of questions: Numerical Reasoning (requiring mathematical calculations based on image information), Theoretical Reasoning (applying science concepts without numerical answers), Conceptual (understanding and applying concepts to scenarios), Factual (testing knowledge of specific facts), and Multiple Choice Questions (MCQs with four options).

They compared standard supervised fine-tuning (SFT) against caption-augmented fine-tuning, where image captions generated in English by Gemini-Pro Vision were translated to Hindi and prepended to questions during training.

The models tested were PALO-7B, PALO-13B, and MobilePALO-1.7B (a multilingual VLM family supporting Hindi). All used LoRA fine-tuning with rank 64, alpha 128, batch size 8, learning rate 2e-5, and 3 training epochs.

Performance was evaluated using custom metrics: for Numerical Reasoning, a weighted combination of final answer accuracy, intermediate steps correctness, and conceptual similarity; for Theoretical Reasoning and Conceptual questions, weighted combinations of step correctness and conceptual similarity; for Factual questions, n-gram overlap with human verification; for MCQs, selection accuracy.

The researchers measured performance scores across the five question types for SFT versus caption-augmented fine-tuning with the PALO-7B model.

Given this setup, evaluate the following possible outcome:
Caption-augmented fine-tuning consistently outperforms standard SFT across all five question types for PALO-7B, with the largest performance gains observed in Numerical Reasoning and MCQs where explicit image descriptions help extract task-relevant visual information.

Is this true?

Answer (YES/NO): NO